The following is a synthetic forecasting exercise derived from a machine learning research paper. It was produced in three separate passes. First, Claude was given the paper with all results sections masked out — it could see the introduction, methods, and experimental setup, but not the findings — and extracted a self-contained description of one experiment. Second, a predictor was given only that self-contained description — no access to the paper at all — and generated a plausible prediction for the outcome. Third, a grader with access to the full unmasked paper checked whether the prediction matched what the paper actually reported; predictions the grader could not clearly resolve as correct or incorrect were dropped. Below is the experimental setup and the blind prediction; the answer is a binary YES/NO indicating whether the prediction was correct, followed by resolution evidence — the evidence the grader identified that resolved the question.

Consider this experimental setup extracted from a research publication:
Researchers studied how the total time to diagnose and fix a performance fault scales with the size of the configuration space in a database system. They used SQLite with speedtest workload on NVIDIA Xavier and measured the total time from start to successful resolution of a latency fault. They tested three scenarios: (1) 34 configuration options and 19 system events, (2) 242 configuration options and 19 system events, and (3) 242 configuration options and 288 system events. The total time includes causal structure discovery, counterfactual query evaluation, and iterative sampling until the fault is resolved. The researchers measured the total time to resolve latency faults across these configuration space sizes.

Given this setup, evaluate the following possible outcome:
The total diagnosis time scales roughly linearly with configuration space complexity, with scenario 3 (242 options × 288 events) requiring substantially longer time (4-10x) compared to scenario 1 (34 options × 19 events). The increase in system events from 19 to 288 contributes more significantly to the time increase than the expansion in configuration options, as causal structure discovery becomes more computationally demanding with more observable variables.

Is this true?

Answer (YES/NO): NO